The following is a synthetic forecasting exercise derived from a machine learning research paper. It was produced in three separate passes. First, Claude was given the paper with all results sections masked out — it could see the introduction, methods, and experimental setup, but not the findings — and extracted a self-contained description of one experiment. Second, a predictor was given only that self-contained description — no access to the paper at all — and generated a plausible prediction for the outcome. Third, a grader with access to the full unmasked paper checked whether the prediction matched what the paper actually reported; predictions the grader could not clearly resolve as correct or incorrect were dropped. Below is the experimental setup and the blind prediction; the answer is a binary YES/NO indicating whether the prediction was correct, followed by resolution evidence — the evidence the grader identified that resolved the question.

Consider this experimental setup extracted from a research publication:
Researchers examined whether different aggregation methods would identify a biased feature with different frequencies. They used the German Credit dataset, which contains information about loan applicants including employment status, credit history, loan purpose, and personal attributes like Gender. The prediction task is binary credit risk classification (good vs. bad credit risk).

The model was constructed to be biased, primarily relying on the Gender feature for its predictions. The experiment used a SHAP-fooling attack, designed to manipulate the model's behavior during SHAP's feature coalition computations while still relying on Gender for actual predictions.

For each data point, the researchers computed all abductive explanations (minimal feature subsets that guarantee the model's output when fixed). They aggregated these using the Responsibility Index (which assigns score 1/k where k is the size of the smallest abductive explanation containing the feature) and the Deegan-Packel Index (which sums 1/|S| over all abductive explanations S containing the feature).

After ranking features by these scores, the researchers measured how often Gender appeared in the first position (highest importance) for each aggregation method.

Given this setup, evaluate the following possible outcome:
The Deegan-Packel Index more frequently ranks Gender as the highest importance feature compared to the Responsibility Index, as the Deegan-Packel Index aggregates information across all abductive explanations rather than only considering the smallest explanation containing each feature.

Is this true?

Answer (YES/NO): NO